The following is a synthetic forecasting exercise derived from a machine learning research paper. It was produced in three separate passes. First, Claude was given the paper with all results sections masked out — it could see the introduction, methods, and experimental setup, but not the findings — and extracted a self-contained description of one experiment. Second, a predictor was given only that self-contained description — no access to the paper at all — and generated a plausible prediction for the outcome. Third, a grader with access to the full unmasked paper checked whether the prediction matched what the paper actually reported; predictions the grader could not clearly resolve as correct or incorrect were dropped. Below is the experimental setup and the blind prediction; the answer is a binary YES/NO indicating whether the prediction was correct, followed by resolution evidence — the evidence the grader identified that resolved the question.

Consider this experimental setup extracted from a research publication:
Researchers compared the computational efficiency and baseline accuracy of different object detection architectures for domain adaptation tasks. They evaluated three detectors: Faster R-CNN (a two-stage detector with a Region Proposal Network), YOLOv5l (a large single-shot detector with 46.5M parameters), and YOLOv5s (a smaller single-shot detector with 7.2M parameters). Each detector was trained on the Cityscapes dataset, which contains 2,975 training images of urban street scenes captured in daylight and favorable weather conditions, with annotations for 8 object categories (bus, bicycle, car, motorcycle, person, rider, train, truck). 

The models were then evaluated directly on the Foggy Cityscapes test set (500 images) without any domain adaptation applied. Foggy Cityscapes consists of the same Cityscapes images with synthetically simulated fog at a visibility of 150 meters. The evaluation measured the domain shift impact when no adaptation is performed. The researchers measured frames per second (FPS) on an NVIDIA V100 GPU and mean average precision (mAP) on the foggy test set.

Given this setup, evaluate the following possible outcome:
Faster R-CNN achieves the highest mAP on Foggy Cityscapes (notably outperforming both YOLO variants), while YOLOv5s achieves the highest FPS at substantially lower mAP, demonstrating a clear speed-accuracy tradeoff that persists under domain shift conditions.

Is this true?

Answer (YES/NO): NO